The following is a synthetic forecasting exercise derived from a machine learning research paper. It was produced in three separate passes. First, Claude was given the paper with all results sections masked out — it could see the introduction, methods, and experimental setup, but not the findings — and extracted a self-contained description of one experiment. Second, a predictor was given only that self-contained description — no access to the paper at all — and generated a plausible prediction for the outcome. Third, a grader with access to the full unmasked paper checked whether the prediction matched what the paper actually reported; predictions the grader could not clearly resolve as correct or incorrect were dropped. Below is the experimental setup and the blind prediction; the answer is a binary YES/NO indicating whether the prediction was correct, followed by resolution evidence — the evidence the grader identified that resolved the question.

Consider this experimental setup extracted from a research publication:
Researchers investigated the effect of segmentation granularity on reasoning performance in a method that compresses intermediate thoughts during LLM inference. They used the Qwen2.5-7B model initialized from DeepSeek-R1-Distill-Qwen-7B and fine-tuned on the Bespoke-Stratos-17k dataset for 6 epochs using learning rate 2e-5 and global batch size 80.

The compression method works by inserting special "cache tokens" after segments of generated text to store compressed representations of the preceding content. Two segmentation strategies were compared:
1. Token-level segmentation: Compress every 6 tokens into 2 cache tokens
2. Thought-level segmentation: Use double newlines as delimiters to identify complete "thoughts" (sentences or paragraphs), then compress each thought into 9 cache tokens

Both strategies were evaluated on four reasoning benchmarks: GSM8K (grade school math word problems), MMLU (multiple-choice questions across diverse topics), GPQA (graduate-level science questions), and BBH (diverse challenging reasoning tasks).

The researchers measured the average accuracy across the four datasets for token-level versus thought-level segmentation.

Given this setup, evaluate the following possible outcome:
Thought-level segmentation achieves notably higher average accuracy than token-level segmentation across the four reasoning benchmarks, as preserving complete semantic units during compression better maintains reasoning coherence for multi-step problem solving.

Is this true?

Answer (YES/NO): YES